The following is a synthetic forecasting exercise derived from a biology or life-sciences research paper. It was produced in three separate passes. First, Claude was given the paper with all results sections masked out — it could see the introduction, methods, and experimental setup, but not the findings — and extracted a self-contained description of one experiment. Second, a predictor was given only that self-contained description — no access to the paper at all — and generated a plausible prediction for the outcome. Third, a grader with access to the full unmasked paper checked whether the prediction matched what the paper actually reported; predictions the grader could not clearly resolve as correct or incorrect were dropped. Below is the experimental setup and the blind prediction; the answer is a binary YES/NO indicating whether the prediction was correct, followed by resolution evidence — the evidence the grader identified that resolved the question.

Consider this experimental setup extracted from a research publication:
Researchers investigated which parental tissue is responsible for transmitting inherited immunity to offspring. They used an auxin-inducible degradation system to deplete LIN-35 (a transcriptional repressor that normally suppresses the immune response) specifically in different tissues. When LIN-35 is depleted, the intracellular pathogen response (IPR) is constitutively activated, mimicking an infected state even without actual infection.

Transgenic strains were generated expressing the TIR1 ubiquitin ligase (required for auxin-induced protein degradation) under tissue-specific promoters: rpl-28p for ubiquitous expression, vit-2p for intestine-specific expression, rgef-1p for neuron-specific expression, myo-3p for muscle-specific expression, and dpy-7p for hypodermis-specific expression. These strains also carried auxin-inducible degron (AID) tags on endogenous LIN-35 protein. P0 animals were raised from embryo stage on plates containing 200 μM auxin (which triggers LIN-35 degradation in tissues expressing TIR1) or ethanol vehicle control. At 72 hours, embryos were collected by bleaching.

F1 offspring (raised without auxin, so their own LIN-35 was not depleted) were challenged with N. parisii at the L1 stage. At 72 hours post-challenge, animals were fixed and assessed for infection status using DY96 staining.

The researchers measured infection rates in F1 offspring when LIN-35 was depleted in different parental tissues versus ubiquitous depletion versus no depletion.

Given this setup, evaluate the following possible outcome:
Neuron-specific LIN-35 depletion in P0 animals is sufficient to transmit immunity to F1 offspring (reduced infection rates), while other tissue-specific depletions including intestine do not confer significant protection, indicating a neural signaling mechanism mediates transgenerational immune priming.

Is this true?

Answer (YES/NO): NO